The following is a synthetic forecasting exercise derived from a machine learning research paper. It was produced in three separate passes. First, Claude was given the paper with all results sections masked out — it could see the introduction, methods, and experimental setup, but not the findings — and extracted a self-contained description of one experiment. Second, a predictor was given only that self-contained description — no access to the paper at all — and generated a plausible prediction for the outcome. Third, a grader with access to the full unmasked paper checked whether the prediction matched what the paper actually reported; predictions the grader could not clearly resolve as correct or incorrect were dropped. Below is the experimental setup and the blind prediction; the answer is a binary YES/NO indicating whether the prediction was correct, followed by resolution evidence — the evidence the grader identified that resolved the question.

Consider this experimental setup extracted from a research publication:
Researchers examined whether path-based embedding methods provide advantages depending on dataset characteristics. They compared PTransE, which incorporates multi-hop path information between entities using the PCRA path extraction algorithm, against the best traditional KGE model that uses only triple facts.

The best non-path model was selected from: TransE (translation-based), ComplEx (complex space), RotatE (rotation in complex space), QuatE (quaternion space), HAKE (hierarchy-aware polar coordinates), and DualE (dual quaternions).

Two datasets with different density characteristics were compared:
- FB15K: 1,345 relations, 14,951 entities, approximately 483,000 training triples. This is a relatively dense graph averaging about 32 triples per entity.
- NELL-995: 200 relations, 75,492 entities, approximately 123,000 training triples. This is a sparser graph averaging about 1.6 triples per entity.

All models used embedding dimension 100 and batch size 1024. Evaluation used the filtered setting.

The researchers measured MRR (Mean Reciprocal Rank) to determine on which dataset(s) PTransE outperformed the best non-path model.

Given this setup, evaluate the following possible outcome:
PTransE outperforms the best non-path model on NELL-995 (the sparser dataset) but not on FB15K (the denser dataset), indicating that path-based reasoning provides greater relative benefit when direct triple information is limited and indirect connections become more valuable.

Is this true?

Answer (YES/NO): YES